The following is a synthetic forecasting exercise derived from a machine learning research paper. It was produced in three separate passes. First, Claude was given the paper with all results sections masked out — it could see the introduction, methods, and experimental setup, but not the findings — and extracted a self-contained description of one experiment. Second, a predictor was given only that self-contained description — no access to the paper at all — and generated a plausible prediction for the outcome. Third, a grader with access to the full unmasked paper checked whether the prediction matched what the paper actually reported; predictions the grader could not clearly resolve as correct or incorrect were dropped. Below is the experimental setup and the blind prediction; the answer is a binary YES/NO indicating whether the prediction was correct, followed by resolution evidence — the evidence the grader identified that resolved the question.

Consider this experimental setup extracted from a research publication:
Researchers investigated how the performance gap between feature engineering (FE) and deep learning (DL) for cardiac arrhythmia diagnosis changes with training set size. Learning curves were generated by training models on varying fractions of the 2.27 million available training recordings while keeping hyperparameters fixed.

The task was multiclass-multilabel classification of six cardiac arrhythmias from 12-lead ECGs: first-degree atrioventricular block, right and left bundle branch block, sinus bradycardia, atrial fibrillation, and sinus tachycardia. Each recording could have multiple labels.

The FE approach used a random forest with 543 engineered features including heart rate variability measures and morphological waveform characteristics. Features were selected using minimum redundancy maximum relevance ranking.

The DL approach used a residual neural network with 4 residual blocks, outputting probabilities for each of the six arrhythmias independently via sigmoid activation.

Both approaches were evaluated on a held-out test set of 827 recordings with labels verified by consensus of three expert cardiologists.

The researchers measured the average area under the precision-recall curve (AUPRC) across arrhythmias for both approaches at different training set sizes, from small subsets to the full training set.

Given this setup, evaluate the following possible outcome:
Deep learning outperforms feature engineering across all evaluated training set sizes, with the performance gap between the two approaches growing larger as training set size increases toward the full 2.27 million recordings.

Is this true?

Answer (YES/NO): NO